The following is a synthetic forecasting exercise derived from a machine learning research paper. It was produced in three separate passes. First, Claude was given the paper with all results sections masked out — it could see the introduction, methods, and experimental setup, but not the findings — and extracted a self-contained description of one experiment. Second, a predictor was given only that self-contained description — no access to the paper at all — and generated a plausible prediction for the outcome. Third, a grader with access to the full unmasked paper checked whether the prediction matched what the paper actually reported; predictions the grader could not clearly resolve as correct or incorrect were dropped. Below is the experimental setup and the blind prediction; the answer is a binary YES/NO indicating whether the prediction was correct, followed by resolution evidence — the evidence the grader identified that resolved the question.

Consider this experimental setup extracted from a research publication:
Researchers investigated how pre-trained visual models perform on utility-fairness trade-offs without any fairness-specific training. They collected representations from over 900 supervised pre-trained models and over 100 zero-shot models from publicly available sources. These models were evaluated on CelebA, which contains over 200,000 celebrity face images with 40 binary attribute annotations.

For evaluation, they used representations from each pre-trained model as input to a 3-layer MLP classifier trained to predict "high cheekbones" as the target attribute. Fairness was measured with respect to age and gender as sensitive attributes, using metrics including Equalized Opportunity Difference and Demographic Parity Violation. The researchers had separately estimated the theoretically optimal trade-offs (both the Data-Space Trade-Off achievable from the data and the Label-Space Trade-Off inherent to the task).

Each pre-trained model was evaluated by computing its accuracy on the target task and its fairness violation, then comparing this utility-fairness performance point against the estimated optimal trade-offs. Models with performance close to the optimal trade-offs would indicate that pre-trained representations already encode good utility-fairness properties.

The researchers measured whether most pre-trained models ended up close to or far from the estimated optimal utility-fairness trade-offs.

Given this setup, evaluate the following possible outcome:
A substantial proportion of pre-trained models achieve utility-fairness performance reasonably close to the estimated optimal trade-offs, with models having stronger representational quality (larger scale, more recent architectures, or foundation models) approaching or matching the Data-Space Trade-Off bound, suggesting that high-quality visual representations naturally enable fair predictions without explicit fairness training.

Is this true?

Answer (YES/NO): NO